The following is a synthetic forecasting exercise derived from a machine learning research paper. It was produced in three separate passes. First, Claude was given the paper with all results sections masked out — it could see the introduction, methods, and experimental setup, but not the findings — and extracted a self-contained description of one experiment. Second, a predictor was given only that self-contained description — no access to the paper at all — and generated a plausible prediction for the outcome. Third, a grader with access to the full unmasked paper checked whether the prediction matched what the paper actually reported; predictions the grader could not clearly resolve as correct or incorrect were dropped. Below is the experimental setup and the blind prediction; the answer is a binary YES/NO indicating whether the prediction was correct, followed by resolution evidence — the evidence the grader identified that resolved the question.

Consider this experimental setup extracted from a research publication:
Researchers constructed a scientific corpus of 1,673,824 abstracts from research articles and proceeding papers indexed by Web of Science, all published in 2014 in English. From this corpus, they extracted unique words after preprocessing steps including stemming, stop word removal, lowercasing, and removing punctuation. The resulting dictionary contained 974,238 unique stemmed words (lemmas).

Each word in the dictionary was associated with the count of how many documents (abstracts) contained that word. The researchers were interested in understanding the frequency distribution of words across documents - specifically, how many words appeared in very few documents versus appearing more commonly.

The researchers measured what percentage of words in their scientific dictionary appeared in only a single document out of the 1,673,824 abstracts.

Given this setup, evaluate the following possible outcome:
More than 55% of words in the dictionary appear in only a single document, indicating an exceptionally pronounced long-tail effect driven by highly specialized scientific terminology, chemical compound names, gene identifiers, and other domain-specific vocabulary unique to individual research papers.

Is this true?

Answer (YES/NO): YES